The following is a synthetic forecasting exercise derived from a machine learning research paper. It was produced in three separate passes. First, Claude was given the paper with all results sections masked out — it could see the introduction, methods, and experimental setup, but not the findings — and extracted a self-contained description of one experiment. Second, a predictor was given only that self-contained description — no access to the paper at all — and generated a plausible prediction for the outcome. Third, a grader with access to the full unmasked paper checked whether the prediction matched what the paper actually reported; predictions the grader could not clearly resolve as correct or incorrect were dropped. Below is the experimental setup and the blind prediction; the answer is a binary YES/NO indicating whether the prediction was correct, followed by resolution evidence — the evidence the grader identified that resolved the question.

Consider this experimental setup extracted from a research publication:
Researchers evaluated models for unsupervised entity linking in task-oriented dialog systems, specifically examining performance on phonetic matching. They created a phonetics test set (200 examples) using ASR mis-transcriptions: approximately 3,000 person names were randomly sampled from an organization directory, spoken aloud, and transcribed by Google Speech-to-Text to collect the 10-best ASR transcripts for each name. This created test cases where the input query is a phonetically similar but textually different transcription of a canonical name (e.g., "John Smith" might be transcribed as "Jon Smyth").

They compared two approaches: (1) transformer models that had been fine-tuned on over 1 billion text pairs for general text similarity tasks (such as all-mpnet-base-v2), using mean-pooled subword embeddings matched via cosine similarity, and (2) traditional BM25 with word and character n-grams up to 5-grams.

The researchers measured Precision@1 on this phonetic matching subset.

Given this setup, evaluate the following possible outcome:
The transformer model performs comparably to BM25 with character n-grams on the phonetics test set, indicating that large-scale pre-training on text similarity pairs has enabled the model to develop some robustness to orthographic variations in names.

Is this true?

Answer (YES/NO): NO